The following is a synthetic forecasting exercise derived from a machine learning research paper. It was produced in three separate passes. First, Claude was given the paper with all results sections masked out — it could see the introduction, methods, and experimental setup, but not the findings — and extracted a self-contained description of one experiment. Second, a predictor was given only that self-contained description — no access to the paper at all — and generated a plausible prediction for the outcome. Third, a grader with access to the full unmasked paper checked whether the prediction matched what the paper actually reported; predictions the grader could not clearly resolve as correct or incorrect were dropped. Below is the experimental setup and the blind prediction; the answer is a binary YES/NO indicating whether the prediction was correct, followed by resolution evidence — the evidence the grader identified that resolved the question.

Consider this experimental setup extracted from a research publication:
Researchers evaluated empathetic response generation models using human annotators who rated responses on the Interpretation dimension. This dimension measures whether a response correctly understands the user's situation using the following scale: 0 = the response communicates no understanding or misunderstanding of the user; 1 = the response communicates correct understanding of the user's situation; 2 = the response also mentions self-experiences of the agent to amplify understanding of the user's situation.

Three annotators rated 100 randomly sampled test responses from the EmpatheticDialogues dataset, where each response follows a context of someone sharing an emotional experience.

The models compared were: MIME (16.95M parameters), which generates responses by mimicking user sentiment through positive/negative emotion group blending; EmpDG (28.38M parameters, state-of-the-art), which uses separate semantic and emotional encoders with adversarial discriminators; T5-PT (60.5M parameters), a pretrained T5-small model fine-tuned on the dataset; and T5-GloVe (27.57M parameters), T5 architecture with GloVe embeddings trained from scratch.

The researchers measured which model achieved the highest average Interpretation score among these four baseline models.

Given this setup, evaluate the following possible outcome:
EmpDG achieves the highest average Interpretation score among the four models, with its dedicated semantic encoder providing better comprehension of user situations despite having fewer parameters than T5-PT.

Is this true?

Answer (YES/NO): NO